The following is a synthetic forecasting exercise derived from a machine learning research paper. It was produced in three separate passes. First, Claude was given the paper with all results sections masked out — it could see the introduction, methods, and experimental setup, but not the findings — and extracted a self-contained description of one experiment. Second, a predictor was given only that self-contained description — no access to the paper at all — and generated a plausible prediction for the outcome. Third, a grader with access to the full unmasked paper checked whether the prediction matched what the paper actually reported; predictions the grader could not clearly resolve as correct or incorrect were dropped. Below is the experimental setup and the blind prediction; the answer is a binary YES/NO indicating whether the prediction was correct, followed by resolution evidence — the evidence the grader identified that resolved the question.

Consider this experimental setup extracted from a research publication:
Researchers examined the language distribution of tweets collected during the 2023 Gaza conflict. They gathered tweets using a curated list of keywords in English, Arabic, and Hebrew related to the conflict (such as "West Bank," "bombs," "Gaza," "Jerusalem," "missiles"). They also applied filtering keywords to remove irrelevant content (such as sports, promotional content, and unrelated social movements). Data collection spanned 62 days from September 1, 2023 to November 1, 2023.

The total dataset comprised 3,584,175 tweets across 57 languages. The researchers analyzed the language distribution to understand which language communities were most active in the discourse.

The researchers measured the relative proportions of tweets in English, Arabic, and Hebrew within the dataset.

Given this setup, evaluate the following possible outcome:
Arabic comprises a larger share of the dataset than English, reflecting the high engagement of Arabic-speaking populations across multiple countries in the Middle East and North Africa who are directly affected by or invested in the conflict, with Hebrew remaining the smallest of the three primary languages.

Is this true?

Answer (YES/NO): NO